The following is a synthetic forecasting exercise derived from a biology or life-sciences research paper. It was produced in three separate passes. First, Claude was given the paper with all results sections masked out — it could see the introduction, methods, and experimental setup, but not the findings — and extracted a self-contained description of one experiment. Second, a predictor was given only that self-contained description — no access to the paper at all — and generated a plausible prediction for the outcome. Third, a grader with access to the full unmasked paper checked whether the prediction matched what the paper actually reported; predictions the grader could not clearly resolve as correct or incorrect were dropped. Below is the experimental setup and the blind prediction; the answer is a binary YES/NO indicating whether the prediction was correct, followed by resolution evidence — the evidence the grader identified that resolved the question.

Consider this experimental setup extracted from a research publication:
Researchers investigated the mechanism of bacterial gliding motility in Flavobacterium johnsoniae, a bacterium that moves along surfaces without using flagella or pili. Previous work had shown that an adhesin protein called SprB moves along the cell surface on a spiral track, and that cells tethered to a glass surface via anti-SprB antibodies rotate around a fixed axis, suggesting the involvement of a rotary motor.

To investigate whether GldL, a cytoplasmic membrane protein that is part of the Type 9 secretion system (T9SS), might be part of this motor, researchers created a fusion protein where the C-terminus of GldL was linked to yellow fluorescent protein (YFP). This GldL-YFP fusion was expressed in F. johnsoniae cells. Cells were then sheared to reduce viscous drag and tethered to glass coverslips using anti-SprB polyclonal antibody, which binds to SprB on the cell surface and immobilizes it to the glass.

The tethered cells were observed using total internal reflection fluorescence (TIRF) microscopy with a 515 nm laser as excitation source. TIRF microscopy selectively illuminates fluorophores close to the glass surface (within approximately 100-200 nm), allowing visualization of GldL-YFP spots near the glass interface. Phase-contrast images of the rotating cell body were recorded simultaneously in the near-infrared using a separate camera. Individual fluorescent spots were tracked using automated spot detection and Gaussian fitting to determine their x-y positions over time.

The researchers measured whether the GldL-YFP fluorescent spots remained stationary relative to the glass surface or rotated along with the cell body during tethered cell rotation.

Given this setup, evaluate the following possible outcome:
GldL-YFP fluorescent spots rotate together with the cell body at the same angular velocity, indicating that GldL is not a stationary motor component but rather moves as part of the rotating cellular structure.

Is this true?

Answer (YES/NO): YES